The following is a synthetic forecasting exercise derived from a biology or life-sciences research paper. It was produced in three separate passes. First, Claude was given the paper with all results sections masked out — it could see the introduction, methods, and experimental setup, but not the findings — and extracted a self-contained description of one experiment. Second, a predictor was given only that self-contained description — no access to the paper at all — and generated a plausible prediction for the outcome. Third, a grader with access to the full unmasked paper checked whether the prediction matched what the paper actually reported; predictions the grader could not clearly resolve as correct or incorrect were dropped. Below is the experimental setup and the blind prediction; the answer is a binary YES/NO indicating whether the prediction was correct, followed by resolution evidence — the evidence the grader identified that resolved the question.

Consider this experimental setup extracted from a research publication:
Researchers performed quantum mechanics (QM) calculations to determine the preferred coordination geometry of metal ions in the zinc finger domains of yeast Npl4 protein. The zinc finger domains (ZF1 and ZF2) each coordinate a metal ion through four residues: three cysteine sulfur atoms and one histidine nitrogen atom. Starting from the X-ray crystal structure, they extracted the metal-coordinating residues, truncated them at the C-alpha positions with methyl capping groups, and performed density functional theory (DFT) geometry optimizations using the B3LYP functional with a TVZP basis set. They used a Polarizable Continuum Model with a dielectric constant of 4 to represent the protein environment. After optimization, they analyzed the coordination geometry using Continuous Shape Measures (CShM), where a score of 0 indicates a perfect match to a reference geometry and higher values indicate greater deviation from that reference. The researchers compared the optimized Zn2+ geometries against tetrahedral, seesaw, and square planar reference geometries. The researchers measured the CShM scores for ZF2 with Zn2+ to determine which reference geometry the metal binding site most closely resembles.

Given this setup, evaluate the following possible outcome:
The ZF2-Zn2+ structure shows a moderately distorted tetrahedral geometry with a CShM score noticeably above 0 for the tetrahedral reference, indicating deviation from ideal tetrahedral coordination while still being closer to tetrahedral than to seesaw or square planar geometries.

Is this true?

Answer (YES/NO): NO